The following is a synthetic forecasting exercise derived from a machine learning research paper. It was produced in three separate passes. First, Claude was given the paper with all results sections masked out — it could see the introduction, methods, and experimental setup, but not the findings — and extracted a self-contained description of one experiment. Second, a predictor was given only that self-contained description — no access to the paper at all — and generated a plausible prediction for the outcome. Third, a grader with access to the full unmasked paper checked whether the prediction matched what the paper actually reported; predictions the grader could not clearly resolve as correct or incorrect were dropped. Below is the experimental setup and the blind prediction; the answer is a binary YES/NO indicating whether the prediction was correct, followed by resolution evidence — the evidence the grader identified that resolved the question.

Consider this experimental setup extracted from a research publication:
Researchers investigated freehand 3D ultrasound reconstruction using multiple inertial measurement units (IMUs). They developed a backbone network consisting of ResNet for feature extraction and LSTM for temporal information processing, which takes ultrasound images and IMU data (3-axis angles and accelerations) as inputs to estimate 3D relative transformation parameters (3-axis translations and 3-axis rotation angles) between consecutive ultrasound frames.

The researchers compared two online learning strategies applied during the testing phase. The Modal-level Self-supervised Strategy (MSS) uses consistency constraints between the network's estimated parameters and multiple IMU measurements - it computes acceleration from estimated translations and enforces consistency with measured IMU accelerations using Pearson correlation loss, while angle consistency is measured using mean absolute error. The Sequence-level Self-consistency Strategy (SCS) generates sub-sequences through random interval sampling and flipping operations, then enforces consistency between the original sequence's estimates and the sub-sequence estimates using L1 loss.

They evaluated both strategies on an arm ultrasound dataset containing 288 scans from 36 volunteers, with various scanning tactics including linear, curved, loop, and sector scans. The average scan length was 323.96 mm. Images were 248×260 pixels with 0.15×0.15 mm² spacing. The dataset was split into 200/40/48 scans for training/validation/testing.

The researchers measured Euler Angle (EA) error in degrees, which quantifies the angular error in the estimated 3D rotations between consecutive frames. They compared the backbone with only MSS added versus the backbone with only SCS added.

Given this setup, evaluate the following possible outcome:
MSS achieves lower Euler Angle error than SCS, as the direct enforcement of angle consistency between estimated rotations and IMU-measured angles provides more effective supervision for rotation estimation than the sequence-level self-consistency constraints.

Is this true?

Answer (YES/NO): YES